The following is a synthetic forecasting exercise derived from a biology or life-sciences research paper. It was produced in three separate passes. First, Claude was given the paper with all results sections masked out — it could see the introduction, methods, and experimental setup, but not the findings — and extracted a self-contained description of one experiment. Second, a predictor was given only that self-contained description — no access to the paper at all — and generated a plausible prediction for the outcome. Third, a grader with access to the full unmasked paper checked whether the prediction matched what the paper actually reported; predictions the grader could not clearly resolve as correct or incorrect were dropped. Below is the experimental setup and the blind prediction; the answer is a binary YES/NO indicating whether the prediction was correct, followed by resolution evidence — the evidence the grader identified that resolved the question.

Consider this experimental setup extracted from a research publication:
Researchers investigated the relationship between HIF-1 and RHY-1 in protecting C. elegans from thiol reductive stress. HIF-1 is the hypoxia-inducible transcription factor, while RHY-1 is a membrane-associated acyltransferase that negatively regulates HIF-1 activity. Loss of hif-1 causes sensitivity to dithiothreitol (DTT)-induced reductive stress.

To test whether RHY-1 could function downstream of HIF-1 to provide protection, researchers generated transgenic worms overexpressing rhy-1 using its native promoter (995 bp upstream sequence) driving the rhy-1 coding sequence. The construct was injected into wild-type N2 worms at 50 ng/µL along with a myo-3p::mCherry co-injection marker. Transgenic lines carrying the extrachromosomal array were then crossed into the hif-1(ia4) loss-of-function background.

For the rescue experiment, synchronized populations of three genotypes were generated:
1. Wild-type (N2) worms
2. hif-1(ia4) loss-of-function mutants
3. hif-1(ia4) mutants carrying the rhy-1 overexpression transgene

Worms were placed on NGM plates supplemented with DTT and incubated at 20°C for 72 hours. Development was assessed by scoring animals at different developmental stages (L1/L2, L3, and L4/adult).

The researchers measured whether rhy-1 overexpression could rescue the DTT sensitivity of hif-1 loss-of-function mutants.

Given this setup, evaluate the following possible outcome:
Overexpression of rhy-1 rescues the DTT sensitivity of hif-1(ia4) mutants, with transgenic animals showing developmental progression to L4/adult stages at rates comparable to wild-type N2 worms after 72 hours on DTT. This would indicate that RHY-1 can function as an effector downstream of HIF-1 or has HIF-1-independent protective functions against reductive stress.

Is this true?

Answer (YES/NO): YES